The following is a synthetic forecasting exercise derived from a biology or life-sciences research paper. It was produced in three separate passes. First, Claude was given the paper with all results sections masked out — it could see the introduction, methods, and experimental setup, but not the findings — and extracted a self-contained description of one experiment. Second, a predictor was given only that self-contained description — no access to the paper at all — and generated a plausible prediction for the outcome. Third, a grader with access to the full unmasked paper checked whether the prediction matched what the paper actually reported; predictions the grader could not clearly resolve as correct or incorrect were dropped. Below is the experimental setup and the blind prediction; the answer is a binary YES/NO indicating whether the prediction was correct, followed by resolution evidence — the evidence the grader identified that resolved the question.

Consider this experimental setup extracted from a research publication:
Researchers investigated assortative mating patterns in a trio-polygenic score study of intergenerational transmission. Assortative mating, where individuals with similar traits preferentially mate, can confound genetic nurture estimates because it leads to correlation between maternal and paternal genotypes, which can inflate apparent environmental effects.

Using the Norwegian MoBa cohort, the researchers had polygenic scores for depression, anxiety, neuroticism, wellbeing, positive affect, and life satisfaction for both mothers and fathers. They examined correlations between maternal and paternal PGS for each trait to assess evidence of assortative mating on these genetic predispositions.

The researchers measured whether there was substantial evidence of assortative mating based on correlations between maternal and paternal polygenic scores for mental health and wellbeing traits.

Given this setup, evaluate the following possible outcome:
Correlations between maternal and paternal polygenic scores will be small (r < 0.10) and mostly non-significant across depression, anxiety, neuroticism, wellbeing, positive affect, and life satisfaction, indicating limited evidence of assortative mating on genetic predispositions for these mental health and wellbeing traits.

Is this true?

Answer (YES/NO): YES